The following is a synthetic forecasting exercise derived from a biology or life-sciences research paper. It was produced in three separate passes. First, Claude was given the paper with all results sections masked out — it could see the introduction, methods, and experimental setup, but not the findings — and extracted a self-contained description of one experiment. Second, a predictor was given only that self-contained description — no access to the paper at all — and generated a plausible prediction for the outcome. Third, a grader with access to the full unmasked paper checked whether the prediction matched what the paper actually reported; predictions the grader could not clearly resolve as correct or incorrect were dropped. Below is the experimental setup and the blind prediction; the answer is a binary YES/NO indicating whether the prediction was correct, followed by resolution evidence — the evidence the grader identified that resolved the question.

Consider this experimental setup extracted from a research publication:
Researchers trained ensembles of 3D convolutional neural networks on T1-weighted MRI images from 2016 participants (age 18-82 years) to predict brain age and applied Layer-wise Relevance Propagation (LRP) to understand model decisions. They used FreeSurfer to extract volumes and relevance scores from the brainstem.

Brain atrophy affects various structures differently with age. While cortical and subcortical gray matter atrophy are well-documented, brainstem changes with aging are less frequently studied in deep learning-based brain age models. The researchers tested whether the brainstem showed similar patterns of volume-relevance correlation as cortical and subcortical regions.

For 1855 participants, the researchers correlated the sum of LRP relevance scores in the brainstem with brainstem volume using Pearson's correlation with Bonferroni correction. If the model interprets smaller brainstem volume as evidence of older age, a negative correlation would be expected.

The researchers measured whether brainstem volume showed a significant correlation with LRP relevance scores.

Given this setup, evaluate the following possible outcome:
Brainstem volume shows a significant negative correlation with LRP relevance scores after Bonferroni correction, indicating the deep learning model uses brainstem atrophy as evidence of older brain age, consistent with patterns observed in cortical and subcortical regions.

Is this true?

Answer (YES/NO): YES